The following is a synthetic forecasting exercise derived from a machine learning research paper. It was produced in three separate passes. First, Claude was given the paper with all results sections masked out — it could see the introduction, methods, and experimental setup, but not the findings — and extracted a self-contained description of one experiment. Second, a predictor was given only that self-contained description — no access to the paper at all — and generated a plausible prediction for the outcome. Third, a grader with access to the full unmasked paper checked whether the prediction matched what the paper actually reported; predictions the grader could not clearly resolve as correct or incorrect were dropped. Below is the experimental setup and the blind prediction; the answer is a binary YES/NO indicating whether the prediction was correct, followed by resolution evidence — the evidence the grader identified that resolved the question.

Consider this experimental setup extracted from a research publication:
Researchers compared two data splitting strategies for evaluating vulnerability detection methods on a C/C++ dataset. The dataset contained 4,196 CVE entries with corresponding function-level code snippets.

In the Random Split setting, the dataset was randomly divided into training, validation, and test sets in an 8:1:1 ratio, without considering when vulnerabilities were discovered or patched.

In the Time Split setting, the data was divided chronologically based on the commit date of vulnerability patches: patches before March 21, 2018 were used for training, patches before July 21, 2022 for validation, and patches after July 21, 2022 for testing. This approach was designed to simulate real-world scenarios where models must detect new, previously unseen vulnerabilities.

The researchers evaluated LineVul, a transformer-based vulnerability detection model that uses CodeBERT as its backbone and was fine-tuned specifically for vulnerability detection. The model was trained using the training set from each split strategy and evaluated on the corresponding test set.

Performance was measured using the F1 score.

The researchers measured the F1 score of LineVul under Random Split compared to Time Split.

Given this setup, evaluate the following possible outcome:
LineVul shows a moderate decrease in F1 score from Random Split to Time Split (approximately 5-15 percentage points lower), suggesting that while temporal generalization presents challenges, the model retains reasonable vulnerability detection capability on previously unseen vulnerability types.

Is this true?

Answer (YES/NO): YES